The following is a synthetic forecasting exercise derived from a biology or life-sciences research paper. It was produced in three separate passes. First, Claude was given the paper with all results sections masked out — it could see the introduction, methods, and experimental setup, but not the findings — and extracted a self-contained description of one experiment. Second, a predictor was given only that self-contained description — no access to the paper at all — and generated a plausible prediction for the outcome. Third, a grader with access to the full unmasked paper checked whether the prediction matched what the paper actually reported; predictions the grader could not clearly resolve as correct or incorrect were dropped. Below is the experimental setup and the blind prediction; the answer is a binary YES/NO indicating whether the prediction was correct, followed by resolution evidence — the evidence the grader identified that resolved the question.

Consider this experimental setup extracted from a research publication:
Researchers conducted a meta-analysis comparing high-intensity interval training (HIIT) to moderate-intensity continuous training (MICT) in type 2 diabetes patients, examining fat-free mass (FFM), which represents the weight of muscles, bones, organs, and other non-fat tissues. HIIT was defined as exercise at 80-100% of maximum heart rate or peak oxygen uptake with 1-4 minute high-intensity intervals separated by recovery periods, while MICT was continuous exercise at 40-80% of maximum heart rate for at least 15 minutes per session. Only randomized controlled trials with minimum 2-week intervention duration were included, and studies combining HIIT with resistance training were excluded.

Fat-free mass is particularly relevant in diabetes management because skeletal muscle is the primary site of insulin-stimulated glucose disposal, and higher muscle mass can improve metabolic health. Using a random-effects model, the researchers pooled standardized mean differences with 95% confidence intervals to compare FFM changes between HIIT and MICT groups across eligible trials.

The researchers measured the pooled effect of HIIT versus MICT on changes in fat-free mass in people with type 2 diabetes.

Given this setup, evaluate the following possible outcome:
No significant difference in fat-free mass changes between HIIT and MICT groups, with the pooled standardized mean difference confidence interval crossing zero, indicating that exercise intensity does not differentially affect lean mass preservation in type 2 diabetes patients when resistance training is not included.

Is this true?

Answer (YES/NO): YES